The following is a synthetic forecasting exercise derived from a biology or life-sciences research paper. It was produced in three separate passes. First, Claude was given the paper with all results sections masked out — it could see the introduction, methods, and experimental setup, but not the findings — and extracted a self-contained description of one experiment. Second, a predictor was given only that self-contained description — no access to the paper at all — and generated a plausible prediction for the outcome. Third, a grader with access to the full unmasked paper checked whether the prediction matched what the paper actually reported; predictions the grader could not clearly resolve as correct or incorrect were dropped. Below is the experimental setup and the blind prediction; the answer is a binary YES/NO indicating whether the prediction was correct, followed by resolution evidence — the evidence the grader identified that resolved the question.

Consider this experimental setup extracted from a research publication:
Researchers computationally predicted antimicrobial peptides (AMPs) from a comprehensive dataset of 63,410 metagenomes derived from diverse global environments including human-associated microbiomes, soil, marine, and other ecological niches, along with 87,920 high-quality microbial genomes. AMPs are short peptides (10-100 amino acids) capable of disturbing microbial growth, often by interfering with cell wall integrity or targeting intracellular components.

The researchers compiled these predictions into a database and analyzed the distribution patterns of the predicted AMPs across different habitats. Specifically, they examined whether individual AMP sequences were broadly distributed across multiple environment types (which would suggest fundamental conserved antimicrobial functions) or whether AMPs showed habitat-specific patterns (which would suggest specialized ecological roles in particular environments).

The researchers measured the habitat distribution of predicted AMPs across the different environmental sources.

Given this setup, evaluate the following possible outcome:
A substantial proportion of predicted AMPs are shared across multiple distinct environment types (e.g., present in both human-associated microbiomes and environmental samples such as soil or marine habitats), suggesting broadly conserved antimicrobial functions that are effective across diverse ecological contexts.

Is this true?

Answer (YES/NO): NO